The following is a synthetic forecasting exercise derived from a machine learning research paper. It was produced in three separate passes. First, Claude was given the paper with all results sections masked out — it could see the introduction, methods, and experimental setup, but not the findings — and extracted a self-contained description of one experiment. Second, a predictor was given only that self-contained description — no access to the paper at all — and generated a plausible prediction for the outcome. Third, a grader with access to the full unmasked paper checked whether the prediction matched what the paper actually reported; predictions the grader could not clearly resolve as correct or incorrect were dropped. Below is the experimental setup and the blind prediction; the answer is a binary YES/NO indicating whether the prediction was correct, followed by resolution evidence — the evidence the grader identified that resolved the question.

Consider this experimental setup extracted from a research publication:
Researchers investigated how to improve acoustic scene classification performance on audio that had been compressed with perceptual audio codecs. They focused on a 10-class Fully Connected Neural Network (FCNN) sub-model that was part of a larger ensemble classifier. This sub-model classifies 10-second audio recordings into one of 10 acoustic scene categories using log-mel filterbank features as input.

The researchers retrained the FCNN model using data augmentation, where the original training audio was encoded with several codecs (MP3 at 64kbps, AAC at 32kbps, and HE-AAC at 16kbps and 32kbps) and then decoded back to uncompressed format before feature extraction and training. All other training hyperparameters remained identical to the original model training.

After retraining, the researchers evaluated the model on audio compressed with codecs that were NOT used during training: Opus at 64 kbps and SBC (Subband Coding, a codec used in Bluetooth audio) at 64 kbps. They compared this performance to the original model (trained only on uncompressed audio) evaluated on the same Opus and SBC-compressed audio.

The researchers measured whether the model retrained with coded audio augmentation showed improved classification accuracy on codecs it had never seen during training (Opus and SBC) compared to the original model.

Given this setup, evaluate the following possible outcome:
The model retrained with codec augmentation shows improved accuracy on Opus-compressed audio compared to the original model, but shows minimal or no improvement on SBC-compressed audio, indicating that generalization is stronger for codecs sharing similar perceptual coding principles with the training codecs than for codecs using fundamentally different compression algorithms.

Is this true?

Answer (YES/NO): NO